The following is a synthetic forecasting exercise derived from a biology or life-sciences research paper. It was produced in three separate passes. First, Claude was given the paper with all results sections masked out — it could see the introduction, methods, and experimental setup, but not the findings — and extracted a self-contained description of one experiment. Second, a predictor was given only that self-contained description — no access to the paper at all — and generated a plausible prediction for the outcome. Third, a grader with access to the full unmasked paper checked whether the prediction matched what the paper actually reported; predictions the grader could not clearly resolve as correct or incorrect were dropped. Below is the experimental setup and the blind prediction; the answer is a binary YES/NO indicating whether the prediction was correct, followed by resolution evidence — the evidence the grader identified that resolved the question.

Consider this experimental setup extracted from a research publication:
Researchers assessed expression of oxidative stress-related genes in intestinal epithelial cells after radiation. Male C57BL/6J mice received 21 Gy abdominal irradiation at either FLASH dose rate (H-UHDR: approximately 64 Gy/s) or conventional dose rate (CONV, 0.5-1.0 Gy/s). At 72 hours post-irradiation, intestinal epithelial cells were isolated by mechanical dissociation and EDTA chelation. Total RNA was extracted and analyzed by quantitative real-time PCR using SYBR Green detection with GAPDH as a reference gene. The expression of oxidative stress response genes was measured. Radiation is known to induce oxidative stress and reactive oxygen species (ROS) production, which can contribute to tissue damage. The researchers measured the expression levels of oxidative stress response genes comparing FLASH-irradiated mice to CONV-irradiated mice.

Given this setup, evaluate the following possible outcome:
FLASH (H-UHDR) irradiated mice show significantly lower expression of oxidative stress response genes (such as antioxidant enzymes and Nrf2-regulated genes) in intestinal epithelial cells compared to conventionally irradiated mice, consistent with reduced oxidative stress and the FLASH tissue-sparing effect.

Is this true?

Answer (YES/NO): NO